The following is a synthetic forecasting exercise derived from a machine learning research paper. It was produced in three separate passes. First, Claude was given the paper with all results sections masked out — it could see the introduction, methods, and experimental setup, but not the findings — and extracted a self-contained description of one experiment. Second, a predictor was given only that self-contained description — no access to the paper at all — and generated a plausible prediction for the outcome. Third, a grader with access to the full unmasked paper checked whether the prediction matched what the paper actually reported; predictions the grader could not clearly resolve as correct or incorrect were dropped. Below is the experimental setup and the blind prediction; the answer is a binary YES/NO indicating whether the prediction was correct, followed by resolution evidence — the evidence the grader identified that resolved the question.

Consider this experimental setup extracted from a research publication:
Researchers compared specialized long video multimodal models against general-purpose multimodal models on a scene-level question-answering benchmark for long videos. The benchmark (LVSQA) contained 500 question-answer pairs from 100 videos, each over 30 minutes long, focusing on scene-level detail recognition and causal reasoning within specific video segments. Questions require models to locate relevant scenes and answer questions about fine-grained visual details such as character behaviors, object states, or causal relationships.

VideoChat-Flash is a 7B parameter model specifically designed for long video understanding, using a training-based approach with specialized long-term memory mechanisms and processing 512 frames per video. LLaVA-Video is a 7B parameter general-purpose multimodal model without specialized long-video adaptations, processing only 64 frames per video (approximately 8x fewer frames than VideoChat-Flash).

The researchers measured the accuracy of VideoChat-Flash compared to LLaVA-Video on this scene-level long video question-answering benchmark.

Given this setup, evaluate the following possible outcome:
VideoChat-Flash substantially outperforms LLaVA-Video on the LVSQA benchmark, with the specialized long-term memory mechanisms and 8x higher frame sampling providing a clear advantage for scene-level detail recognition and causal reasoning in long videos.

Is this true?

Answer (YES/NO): NO